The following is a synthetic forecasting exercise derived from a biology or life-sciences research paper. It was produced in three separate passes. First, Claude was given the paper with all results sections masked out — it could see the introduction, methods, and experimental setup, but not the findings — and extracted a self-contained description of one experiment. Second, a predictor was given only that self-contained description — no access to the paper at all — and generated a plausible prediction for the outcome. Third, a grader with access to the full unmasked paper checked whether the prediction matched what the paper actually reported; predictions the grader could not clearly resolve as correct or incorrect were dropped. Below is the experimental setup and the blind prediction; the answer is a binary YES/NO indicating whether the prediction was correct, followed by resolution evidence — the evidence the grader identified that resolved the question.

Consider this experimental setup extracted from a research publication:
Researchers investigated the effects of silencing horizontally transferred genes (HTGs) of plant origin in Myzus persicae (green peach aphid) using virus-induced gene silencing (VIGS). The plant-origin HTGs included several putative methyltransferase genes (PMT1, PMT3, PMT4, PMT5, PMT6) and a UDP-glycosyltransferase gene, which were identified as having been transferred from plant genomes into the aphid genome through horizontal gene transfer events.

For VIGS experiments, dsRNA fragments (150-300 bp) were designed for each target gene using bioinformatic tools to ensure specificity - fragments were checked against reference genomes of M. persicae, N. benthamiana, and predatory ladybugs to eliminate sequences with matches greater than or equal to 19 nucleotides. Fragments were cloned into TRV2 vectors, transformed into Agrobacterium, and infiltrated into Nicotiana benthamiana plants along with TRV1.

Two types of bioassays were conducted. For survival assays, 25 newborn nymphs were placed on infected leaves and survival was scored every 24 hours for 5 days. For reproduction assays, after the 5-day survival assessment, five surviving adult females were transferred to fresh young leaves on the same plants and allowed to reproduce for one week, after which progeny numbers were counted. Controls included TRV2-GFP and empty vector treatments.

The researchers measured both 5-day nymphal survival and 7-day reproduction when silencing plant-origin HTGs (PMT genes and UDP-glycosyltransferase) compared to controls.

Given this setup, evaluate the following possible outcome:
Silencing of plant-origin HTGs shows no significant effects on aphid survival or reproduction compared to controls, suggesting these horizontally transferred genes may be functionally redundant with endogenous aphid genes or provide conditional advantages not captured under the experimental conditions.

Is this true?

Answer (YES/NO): NO